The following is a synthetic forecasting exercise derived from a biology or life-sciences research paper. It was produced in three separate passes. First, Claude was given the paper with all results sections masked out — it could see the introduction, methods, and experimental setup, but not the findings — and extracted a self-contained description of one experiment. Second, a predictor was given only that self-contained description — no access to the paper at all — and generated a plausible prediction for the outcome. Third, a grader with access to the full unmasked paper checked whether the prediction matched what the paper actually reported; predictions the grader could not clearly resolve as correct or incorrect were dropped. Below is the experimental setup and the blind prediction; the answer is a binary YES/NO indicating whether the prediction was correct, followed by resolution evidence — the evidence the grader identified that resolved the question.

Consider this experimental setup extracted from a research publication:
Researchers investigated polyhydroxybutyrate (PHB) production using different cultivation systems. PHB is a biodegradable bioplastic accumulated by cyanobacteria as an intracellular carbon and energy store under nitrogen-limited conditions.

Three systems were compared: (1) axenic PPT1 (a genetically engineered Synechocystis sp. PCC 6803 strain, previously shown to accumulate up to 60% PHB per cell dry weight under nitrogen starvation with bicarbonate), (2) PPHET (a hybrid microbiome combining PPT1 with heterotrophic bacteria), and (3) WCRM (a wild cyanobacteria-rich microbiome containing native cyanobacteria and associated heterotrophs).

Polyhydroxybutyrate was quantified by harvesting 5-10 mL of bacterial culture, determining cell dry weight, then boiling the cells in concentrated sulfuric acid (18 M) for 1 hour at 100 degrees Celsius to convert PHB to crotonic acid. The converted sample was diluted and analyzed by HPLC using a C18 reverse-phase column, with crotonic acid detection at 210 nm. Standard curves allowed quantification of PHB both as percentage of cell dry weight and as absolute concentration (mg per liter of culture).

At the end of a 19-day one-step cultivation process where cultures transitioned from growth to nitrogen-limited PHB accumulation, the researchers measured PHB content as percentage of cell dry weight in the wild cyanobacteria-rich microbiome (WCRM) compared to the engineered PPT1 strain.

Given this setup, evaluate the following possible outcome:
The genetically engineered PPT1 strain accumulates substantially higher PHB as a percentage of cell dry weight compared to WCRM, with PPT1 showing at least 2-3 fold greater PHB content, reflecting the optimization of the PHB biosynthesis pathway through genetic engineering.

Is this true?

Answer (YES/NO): YES